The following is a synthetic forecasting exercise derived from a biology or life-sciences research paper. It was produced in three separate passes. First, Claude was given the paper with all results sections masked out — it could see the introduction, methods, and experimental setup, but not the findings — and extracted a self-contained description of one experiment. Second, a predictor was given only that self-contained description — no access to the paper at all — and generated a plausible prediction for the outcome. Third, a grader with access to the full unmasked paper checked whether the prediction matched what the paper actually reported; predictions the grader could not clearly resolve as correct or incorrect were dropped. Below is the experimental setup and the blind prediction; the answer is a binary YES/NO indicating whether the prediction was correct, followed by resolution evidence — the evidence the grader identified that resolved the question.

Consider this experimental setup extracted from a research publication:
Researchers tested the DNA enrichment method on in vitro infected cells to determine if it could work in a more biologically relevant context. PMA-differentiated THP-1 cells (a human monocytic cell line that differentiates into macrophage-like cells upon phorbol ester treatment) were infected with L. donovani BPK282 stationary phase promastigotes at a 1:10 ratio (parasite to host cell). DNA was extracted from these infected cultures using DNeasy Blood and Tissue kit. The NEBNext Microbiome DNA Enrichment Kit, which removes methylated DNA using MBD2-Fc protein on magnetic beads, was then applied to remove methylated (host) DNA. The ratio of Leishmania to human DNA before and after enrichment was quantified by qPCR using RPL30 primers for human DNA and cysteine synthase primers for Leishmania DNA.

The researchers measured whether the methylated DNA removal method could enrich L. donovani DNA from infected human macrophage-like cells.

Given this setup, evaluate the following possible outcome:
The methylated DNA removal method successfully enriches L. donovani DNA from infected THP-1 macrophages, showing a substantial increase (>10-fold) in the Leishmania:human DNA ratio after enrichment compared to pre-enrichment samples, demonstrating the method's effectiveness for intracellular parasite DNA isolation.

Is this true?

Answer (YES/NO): YES